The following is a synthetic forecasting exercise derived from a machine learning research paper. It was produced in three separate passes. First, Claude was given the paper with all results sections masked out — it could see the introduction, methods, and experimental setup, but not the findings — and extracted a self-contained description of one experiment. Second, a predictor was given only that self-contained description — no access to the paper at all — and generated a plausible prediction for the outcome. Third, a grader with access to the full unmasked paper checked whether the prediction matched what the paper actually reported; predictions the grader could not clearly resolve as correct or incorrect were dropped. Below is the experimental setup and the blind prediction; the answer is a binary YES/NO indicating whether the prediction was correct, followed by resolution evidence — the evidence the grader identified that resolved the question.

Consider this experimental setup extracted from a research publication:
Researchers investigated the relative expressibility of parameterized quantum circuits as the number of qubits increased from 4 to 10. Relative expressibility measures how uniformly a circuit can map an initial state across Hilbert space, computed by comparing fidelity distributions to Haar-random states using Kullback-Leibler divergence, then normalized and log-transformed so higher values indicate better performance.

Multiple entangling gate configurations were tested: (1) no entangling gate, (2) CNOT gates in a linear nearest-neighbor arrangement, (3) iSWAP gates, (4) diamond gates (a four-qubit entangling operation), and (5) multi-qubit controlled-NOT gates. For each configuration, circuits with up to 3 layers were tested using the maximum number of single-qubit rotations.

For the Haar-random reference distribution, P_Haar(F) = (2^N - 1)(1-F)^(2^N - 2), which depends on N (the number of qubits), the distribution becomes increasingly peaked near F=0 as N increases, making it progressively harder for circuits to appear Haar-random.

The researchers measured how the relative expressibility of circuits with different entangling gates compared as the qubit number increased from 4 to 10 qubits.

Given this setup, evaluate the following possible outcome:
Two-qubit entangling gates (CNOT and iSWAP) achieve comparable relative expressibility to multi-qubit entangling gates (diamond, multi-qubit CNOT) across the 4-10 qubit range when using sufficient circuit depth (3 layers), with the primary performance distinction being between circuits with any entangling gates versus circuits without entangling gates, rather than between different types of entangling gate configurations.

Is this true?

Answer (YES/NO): NO